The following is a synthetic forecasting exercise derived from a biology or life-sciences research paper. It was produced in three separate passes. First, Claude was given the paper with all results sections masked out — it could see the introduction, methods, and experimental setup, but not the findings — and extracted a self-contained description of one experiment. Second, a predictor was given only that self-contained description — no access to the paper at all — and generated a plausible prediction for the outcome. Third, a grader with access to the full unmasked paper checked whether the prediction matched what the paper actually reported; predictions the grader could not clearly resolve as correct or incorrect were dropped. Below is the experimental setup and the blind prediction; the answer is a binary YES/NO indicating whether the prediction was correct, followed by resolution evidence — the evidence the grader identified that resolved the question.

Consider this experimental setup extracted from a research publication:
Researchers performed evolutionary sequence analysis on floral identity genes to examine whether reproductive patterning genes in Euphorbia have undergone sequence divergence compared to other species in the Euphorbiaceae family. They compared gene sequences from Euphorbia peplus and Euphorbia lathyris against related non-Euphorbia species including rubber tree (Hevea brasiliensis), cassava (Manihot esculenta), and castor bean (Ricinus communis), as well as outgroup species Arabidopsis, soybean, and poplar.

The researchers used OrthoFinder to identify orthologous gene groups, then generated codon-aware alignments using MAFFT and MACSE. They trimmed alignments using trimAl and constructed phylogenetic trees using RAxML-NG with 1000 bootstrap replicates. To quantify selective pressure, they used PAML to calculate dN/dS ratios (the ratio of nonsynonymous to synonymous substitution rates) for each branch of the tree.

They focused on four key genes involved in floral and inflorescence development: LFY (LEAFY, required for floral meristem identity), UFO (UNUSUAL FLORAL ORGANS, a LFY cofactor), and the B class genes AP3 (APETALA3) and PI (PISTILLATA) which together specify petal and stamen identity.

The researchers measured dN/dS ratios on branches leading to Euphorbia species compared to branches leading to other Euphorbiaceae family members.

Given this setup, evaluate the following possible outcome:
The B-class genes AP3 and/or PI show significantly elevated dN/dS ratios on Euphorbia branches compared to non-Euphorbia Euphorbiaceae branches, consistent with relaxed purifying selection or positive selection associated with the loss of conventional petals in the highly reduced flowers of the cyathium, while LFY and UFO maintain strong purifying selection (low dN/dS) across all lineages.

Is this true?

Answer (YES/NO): NO